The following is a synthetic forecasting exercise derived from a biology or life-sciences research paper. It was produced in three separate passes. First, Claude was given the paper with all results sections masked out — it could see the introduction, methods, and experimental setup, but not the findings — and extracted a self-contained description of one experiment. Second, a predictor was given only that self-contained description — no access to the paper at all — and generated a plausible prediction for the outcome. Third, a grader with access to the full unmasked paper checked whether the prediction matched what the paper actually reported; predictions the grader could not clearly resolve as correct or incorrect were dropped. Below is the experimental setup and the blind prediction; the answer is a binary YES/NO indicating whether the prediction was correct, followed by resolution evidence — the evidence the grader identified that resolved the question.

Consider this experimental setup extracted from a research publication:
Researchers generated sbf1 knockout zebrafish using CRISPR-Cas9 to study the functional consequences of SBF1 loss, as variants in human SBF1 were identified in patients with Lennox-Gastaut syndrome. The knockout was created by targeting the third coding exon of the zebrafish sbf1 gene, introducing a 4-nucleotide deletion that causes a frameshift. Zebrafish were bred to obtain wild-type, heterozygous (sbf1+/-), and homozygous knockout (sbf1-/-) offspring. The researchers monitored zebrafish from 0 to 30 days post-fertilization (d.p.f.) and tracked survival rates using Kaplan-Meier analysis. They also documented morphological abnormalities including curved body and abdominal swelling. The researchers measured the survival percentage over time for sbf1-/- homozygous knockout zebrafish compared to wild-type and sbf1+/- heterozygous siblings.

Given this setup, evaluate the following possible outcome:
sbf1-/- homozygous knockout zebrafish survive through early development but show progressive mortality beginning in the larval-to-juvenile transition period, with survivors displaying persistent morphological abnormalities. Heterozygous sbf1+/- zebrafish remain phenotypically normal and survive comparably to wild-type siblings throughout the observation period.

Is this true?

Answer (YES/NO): NO